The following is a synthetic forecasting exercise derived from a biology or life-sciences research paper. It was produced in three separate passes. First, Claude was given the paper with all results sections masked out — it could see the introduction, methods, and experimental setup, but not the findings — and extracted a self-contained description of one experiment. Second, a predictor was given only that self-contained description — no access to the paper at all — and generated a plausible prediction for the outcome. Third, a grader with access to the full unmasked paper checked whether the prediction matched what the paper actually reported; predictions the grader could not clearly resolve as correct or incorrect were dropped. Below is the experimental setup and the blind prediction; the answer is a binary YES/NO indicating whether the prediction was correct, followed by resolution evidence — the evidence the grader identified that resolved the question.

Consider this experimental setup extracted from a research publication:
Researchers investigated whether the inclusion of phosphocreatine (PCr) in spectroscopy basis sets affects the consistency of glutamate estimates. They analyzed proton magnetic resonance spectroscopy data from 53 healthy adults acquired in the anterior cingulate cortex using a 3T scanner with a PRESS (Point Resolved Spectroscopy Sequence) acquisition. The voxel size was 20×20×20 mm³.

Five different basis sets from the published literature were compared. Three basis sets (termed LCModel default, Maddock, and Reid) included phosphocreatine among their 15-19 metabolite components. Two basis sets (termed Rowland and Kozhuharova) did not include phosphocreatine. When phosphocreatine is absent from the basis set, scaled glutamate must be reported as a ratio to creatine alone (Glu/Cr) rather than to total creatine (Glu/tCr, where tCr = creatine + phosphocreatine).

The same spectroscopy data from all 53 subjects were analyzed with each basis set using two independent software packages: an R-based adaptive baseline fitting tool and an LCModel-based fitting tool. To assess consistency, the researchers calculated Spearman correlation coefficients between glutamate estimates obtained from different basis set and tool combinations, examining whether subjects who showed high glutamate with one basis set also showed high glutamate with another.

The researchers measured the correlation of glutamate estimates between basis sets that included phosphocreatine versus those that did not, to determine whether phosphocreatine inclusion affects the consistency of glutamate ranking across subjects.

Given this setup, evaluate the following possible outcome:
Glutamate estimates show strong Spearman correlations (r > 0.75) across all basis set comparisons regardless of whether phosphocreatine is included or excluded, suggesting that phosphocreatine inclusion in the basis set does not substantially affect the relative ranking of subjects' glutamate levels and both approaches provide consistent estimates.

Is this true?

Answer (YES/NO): NO